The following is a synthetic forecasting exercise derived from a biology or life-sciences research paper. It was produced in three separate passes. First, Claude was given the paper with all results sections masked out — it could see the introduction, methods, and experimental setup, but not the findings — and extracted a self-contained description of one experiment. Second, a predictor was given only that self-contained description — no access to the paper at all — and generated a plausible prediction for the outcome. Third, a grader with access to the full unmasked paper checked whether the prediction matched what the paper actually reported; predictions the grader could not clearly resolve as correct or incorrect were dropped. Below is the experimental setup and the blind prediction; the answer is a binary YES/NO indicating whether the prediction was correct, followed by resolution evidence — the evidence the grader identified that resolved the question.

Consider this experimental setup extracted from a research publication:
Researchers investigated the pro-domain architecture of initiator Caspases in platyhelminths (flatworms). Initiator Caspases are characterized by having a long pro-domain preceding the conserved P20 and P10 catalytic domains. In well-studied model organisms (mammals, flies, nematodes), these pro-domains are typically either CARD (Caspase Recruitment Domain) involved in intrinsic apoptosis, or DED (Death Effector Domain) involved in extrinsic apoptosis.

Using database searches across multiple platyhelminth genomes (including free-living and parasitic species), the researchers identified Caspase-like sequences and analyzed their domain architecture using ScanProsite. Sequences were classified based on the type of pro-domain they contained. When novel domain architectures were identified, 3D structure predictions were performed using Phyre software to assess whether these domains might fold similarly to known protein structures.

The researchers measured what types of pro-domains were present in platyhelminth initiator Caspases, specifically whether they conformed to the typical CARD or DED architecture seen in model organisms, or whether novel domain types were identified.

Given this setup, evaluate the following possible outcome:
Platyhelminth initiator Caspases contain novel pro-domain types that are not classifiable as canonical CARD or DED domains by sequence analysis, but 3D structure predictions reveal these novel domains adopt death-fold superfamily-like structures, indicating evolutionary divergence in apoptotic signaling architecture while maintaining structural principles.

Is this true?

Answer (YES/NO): NO